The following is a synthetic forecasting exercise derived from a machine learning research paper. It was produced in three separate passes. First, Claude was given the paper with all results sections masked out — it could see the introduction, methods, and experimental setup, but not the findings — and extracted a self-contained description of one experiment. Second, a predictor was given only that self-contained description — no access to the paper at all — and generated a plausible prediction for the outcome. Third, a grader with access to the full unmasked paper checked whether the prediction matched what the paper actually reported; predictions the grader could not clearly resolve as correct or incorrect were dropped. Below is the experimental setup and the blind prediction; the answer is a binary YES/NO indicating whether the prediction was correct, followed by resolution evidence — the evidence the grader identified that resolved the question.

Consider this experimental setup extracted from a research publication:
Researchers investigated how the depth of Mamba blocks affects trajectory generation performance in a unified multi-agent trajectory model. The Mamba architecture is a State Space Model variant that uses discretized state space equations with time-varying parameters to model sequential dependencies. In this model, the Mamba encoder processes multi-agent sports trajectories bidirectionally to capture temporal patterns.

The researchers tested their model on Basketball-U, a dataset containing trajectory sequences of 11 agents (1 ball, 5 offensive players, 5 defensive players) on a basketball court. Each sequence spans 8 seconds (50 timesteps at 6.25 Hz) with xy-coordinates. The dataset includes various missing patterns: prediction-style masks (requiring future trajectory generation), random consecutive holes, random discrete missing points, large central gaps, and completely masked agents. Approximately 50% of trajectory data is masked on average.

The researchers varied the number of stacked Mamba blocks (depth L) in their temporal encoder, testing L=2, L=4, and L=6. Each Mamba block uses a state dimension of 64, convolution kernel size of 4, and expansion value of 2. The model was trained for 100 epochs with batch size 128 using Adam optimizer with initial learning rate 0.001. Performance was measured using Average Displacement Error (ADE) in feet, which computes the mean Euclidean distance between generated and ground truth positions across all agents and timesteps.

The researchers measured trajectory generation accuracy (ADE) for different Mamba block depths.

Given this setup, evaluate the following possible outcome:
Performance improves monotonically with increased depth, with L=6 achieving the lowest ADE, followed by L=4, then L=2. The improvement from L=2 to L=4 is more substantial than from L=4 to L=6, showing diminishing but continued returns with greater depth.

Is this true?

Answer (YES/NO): NO